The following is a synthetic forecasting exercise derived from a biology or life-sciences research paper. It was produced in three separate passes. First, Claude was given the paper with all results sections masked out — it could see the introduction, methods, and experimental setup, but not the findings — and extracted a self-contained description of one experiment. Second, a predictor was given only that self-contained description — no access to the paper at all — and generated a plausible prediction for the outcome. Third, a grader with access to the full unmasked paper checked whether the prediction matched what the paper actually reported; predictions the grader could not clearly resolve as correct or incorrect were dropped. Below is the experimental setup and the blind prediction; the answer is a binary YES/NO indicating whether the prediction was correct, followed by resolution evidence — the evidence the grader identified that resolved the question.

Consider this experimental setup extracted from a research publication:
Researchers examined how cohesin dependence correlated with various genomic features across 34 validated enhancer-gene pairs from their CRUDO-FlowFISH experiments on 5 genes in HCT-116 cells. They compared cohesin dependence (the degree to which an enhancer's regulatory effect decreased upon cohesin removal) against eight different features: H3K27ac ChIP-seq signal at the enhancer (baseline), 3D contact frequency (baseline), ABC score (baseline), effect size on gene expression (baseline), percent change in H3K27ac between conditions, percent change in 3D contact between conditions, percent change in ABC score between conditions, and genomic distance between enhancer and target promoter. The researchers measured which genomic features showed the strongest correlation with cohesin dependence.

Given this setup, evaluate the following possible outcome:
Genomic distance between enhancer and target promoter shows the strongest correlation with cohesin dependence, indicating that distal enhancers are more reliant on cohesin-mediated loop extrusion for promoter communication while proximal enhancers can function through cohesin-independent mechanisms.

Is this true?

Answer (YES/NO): NO